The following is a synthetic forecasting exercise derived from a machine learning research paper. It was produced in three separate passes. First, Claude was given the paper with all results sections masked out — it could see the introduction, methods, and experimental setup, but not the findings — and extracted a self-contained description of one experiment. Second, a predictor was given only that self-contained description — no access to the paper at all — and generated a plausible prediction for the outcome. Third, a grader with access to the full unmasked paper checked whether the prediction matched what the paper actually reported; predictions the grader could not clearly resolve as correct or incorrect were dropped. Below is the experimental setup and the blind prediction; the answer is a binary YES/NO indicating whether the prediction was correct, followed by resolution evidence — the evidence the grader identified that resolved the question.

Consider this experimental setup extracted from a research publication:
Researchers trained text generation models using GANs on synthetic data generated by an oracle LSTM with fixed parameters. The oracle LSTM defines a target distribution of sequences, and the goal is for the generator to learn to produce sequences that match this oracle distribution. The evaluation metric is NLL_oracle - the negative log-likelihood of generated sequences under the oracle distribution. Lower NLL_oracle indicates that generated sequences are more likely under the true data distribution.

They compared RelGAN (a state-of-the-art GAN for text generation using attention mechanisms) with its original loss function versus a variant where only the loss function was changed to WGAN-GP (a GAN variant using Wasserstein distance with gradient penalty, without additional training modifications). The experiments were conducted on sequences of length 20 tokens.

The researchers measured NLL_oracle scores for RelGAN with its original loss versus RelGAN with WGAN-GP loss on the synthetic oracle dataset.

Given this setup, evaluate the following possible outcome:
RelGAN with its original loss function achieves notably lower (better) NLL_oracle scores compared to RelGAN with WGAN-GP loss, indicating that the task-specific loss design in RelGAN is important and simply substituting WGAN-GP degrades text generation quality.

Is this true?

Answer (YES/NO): YES